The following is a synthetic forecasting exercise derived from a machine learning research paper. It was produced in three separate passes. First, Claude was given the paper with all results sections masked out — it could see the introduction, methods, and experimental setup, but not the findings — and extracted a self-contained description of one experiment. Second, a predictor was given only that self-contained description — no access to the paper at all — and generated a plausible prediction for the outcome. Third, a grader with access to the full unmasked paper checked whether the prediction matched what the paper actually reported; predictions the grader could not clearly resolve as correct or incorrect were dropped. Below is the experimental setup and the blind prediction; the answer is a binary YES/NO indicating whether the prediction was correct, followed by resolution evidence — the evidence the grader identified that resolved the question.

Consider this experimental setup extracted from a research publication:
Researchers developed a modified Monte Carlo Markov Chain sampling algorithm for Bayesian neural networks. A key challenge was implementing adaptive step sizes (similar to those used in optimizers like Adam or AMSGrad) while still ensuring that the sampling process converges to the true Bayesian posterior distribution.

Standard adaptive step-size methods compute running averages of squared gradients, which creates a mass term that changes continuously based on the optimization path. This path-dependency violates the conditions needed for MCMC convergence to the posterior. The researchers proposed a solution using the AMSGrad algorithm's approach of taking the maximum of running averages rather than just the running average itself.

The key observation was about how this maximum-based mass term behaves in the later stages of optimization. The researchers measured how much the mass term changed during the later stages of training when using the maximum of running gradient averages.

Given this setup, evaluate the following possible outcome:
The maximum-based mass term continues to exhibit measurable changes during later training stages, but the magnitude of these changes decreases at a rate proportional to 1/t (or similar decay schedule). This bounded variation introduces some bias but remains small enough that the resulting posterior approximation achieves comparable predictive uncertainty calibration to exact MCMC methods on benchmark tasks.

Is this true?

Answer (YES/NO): NO